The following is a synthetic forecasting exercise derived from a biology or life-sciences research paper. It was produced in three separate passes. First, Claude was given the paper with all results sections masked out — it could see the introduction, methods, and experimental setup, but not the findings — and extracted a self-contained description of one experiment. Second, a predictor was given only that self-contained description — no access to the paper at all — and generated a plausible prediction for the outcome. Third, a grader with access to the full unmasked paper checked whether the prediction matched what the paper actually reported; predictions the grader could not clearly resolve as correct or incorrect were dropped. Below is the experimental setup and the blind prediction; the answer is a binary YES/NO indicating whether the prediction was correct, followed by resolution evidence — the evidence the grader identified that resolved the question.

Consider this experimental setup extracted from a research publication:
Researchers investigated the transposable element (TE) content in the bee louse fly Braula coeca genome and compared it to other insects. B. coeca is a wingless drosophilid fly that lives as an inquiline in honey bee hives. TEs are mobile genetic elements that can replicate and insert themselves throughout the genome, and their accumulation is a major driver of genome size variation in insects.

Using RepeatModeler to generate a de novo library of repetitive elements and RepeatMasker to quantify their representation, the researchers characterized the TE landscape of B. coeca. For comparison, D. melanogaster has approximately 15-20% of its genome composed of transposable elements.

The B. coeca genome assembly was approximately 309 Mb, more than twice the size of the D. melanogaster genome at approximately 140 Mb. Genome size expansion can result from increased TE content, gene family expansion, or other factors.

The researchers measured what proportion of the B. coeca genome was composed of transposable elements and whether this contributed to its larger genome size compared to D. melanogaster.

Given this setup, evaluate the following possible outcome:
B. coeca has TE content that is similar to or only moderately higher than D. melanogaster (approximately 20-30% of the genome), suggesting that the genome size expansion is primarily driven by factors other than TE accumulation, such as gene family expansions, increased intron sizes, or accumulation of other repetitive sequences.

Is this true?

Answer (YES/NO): NO